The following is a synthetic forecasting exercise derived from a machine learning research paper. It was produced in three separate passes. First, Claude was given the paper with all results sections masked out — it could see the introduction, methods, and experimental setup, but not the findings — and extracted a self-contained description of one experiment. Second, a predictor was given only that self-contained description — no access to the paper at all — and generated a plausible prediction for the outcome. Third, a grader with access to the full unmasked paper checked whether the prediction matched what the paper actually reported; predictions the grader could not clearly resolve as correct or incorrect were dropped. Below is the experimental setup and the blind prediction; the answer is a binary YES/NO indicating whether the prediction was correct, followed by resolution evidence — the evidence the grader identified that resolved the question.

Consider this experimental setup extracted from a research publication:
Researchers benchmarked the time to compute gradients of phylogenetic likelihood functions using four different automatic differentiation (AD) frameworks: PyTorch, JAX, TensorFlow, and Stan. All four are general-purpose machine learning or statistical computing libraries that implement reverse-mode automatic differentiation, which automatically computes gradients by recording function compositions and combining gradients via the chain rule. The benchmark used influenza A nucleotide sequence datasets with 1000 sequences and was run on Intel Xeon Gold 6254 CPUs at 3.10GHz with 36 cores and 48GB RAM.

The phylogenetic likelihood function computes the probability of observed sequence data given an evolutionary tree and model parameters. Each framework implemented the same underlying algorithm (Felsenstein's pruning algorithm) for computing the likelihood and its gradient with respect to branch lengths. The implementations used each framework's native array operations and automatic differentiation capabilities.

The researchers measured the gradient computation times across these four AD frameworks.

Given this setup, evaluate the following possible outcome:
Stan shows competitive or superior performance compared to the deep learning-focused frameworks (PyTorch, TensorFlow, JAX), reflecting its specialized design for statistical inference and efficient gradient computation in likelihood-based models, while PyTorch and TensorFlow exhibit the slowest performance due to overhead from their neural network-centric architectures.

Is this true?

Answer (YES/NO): NO